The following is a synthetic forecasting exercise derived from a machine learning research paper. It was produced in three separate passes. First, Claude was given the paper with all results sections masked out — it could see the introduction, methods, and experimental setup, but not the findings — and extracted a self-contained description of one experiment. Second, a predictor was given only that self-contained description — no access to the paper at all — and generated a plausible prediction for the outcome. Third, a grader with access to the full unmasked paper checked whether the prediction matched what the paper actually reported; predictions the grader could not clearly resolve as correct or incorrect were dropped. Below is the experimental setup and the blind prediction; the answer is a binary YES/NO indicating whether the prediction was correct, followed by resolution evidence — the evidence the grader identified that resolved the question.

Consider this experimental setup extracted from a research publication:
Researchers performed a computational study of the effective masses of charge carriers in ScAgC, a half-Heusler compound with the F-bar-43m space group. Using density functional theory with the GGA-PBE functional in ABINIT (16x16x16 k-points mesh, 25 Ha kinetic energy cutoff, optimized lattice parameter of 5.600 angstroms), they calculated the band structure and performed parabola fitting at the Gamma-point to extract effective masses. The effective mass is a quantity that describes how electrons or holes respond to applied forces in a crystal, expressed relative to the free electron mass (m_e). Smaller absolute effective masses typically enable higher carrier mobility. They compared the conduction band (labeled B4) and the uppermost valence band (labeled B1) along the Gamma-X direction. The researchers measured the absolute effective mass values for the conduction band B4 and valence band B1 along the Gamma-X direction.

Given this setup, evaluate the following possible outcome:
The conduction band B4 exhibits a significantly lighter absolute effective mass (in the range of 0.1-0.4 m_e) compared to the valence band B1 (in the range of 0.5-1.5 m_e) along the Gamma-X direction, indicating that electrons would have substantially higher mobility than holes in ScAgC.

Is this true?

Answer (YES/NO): NO